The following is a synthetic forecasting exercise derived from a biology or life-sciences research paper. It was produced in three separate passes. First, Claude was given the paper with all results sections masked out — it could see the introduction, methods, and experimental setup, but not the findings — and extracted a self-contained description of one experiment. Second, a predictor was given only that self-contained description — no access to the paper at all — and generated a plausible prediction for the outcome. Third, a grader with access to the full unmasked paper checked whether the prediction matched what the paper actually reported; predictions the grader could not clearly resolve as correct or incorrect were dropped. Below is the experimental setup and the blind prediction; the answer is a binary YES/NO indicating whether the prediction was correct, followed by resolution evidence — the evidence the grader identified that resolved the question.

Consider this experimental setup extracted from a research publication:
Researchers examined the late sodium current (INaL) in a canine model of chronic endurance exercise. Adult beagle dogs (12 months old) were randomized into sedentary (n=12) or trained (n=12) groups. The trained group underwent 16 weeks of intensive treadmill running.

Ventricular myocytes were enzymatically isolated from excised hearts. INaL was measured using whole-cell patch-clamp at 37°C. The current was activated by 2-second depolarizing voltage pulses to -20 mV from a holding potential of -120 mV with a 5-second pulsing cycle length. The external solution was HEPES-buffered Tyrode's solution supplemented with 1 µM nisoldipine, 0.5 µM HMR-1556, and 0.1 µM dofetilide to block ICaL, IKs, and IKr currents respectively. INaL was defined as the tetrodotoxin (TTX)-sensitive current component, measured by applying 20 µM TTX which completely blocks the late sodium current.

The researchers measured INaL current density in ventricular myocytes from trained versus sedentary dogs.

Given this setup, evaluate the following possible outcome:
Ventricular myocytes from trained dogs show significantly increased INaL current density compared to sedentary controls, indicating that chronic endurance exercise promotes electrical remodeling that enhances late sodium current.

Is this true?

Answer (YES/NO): NO